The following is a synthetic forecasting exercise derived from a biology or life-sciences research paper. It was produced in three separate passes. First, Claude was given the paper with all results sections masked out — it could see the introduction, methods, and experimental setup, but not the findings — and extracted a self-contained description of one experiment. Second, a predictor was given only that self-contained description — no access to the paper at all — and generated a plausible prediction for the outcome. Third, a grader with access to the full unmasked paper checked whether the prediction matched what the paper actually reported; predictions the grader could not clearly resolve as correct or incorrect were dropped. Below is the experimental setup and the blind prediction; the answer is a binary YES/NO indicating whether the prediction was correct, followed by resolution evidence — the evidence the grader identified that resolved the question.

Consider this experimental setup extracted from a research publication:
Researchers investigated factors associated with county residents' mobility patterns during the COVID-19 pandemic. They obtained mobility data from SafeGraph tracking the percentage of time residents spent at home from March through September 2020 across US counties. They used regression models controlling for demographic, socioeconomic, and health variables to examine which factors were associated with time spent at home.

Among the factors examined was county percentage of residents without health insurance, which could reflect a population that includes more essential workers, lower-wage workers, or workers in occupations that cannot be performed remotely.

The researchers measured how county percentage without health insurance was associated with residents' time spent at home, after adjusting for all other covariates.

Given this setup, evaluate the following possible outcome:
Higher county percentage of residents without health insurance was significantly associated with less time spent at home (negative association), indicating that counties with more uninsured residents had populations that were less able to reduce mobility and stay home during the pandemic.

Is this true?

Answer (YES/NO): YES